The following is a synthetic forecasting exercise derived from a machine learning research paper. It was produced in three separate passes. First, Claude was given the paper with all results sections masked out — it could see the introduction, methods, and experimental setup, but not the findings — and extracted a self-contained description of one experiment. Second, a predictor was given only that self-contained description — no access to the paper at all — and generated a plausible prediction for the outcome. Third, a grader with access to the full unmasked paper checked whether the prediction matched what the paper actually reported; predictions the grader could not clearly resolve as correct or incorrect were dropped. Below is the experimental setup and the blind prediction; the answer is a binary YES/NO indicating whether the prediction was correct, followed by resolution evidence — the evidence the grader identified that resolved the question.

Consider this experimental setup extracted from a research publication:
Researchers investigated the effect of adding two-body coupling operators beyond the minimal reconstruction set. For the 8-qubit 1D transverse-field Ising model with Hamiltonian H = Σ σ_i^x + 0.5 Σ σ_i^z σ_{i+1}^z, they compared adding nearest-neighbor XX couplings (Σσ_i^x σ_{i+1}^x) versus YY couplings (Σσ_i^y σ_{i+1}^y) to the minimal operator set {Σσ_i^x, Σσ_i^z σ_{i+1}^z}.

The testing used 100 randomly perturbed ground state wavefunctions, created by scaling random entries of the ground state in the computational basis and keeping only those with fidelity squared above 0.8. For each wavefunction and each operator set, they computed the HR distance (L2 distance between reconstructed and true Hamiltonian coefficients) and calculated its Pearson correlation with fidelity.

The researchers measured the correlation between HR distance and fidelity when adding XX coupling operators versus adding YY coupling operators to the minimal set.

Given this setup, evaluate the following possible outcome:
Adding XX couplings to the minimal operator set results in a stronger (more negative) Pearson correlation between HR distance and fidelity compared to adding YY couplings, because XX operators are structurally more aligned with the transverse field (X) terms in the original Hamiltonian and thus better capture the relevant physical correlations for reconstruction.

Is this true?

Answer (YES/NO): NO